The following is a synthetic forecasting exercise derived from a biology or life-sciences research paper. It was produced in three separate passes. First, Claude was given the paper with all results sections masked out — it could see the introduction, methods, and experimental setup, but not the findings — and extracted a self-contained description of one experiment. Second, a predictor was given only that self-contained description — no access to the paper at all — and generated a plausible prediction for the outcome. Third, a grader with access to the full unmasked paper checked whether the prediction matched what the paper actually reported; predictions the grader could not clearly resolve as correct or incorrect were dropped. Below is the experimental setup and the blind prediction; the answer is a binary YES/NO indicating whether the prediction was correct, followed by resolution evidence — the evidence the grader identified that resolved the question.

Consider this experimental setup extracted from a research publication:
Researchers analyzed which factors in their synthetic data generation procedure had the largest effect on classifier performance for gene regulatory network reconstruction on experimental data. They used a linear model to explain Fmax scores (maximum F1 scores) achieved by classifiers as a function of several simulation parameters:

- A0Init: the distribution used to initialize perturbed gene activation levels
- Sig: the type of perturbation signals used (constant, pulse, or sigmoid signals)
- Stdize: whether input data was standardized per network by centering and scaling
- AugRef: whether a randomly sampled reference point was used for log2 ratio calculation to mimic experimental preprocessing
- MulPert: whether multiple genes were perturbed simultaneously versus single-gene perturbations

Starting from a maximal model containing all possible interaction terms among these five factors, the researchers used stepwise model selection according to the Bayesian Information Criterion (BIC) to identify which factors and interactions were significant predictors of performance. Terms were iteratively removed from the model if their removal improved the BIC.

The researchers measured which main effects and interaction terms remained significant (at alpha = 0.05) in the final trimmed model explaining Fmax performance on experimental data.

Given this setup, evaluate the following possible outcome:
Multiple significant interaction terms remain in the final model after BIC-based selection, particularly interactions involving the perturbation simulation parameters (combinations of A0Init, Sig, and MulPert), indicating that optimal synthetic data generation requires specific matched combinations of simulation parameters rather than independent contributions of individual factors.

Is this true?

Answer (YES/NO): NO